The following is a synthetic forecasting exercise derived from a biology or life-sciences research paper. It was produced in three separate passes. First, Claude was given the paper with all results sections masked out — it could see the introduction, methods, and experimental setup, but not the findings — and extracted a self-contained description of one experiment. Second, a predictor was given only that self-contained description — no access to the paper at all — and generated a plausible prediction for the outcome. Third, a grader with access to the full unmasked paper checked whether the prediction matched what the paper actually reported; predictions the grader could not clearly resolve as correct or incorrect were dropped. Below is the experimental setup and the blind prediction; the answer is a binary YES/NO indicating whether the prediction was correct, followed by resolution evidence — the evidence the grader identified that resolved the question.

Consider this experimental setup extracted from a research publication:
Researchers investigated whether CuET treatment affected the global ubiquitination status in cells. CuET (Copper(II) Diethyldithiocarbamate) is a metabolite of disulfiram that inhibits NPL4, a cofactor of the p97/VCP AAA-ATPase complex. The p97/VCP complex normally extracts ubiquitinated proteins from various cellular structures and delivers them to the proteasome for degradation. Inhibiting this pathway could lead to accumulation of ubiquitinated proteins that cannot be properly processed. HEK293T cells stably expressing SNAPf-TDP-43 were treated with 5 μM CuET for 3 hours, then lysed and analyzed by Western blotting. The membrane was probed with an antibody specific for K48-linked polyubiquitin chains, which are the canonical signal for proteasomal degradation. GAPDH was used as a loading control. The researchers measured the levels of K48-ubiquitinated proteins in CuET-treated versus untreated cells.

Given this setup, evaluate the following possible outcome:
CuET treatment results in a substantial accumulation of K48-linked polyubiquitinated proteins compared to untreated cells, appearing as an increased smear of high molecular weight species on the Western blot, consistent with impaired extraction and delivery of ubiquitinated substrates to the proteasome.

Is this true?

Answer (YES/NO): YES